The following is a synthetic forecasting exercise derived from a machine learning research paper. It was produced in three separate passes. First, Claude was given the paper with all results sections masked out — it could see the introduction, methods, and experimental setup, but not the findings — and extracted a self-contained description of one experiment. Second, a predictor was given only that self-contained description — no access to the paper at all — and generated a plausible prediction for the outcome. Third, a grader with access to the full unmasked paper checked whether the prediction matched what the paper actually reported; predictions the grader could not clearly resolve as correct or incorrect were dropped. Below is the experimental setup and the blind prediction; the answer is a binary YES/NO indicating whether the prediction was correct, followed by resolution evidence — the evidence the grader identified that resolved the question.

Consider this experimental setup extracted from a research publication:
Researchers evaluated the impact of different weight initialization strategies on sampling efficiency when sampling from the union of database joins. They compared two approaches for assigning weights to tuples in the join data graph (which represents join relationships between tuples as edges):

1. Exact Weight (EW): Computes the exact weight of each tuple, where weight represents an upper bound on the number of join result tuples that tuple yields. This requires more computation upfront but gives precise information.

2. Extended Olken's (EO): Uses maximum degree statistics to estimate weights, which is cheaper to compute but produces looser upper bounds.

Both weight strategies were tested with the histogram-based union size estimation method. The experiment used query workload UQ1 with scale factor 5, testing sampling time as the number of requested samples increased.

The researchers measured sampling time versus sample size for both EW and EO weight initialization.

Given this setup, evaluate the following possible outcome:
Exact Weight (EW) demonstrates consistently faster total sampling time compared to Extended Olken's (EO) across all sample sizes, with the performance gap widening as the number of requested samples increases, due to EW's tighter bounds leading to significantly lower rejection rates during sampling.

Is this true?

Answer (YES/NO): YES